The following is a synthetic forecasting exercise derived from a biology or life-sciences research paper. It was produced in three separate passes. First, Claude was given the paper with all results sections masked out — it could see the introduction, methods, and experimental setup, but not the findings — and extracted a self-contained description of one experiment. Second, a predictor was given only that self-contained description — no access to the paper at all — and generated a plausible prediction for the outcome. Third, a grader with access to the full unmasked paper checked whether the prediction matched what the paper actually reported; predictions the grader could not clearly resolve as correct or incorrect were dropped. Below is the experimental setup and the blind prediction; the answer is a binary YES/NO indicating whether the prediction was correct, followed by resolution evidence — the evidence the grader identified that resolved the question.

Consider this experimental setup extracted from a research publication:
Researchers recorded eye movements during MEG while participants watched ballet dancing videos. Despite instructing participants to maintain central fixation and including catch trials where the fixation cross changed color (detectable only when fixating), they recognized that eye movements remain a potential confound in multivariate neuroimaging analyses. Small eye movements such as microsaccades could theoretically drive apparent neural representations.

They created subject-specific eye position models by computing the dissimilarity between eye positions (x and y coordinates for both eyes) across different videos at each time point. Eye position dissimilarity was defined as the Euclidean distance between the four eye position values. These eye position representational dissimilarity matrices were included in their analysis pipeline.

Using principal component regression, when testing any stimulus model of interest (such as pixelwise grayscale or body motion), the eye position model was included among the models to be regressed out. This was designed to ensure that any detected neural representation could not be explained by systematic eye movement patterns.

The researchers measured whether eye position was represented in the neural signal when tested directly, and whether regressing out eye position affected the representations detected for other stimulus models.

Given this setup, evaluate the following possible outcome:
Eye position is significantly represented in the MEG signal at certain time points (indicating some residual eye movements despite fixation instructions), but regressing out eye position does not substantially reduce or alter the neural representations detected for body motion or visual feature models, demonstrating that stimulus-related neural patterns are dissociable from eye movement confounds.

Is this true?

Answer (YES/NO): YES